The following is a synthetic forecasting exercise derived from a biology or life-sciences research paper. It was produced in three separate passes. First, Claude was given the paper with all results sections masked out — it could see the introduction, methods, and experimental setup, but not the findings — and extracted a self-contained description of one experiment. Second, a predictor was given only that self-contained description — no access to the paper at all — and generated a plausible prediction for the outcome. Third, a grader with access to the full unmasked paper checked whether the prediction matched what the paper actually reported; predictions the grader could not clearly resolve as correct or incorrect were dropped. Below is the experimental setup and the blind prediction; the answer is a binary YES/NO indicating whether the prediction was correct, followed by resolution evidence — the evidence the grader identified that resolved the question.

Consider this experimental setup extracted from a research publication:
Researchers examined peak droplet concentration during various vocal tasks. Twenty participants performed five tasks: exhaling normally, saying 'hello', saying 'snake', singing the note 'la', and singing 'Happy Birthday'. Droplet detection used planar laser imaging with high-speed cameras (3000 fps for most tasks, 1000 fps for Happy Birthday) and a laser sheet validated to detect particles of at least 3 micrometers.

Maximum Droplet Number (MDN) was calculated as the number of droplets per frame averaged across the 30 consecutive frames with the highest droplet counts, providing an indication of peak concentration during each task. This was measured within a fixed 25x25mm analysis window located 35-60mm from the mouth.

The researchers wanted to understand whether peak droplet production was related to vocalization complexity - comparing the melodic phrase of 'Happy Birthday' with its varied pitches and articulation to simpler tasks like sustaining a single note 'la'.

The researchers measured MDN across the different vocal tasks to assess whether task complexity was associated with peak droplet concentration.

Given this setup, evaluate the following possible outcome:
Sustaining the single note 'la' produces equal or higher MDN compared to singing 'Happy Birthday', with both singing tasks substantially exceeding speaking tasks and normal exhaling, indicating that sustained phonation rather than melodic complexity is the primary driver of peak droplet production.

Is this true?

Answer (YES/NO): NO